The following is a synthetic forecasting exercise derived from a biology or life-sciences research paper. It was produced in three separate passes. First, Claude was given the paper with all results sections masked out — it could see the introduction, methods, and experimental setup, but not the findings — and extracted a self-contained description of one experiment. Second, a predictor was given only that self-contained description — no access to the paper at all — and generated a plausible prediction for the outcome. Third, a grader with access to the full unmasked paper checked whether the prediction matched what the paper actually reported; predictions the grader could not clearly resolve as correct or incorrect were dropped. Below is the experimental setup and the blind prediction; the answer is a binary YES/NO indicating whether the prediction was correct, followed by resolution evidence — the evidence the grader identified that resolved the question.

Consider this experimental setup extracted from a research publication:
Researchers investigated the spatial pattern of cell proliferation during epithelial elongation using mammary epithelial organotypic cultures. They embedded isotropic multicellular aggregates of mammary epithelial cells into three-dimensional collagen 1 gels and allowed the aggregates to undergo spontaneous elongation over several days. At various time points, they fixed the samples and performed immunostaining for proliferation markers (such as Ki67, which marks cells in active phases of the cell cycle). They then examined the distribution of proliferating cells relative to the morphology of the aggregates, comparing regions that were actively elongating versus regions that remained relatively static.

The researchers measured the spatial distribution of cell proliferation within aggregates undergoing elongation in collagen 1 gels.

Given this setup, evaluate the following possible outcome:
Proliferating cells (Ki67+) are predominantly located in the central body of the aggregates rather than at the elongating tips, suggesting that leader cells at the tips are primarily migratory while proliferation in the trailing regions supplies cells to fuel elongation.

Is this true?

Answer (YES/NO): NO